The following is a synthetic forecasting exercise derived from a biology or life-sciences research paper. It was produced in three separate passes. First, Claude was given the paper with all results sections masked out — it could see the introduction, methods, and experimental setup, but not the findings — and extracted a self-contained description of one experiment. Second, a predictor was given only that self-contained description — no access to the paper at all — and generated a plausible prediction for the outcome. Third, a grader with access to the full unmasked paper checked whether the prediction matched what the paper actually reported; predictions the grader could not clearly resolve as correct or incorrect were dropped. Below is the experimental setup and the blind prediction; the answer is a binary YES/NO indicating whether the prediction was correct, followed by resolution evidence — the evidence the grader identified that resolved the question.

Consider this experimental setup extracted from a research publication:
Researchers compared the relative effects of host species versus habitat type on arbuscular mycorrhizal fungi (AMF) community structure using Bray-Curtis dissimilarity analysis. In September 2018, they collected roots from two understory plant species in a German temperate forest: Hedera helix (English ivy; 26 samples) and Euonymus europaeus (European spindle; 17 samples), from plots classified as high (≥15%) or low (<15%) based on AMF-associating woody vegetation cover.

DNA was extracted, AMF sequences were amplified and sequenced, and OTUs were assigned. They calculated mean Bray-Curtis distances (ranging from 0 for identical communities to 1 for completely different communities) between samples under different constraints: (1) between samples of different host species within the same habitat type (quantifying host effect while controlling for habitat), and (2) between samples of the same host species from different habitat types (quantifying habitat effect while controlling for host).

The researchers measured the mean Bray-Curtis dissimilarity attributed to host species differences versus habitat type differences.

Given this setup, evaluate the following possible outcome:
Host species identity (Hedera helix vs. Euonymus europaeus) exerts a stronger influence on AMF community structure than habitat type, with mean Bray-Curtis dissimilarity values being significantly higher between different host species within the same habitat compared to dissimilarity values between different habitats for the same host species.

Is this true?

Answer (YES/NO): NO